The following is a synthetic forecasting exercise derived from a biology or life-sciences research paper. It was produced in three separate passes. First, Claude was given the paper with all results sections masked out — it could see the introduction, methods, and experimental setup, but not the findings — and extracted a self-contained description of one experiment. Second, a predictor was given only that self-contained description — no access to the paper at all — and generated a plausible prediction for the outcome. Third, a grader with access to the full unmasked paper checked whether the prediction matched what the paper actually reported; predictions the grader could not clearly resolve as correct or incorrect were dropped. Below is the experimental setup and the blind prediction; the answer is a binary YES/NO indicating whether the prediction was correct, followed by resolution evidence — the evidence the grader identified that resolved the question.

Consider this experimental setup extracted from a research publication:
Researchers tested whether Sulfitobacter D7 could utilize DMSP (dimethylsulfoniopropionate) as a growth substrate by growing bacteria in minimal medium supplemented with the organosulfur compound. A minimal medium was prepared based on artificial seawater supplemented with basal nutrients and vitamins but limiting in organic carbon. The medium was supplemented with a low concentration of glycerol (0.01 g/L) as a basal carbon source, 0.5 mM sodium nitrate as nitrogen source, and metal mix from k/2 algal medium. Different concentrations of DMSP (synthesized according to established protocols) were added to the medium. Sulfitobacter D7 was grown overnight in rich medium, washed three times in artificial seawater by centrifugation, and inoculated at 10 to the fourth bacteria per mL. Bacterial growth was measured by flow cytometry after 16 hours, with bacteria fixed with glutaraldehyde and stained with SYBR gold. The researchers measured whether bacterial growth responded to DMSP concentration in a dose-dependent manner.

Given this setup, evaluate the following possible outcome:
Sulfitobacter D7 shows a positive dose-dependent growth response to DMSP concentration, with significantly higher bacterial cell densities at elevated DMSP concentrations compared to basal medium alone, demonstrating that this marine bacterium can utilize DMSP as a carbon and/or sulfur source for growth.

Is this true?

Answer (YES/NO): YES